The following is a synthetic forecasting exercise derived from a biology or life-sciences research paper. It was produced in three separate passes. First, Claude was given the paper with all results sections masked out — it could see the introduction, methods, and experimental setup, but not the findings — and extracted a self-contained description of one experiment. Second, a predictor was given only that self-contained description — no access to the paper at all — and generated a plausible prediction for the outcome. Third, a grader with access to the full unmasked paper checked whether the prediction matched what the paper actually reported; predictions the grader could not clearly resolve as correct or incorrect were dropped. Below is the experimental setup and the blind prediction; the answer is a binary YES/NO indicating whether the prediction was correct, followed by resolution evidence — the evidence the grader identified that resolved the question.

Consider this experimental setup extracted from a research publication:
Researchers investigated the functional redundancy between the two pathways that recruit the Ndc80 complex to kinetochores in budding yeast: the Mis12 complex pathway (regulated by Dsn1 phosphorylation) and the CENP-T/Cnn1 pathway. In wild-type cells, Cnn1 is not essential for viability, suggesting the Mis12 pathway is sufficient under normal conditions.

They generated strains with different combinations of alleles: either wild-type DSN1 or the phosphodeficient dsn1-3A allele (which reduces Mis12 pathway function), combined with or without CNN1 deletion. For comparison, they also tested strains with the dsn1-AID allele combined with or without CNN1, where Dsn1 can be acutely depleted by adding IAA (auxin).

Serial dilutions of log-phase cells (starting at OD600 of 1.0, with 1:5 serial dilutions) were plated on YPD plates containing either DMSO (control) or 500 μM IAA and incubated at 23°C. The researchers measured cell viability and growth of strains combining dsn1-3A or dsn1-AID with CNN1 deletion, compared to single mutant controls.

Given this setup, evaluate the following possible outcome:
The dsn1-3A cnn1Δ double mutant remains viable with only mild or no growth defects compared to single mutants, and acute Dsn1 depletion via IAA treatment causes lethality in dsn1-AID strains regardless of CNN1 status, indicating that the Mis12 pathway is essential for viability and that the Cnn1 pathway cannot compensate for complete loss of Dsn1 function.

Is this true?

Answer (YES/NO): NO